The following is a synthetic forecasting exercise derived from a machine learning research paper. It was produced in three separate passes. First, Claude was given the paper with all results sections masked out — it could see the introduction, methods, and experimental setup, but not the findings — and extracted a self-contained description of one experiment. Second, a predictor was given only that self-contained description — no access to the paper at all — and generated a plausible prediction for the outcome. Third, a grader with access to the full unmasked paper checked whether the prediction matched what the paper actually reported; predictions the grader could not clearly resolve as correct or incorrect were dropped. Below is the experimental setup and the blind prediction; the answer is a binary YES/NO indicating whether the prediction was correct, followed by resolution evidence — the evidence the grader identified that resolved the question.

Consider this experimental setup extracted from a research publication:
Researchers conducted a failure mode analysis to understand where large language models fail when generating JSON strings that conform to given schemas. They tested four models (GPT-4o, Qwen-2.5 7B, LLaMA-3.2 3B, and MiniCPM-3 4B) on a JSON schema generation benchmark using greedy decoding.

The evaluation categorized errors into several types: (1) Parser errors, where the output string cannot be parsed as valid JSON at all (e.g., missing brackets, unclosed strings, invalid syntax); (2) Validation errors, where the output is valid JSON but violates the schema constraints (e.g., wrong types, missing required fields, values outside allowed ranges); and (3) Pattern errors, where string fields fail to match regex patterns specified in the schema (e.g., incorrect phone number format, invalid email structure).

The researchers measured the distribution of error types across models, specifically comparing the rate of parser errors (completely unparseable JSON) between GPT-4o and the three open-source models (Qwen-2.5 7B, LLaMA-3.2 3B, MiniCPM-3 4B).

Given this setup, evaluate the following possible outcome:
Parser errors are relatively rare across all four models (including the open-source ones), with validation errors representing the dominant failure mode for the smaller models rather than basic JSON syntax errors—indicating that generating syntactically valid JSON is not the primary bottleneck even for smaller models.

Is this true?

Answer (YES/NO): NO